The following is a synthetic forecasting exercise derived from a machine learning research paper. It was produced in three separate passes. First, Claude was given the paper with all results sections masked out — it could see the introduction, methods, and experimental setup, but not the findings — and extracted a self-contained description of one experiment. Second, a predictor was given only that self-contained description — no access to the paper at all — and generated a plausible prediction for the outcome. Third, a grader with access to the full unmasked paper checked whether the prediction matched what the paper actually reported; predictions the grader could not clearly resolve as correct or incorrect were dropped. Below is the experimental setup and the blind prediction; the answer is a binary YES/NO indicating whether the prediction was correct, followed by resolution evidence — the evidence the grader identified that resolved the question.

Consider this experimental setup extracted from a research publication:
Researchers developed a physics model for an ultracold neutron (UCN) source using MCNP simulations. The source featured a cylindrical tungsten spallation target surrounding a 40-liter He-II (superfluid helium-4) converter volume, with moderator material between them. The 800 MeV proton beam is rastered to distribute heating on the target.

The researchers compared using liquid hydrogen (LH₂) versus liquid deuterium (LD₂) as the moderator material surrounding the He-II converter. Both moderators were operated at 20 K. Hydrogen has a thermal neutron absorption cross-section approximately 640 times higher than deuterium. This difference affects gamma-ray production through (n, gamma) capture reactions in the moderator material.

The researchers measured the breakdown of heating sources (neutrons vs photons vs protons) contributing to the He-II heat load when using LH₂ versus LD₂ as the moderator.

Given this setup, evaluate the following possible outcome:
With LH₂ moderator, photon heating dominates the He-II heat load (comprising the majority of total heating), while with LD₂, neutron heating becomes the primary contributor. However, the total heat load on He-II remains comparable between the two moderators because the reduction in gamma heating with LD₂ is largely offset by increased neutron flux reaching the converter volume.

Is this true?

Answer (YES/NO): NO